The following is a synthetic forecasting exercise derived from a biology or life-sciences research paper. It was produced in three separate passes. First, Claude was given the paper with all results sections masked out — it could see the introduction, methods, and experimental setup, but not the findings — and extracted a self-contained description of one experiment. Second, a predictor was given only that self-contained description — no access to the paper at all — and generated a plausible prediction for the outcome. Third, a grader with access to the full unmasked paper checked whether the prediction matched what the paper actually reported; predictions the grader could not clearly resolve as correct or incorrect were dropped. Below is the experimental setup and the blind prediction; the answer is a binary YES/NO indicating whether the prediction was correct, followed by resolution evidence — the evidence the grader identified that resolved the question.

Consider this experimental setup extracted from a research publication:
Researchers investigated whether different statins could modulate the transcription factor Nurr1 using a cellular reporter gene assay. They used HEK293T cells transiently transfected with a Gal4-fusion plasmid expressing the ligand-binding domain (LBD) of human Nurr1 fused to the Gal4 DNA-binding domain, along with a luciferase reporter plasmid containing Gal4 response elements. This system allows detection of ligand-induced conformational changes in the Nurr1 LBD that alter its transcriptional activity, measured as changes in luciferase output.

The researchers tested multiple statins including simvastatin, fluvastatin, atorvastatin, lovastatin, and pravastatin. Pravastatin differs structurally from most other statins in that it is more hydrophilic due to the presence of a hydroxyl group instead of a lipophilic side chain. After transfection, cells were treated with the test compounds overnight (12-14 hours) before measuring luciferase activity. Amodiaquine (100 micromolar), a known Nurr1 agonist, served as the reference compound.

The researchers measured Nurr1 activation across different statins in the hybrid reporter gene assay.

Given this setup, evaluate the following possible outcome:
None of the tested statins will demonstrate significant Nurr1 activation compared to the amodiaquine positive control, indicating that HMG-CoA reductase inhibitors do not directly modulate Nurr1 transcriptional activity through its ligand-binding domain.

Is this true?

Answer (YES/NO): NO